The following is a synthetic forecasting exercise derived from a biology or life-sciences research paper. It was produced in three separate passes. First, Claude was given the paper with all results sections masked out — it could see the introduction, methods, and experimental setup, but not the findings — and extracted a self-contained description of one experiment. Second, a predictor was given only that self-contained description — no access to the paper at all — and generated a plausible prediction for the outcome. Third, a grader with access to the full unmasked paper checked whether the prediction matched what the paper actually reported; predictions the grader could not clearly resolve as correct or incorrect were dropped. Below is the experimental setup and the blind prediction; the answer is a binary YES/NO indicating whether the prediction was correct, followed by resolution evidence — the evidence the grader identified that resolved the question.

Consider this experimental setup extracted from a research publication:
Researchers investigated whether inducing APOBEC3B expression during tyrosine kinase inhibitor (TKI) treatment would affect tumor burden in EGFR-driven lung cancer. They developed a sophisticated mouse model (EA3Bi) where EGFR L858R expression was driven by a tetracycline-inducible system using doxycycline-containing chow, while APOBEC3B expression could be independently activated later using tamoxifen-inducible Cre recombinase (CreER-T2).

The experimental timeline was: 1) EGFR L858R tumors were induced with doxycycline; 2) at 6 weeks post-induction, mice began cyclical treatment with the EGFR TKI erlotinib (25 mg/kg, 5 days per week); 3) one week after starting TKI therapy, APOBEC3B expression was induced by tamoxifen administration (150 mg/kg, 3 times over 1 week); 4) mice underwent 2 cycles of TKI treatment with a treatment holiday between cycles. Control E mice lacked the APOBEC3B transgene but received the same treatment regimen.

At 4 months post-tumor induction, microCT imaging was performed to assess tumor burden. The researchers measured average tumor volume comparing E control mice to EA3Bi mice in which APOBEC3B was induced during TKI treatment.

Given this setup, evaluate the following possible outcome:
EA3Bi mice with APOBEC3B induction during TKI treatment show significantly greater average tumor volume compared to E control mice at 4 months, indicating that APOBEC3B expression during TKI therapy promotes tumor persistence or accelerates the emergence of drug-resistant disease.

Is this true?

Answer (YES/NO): YES